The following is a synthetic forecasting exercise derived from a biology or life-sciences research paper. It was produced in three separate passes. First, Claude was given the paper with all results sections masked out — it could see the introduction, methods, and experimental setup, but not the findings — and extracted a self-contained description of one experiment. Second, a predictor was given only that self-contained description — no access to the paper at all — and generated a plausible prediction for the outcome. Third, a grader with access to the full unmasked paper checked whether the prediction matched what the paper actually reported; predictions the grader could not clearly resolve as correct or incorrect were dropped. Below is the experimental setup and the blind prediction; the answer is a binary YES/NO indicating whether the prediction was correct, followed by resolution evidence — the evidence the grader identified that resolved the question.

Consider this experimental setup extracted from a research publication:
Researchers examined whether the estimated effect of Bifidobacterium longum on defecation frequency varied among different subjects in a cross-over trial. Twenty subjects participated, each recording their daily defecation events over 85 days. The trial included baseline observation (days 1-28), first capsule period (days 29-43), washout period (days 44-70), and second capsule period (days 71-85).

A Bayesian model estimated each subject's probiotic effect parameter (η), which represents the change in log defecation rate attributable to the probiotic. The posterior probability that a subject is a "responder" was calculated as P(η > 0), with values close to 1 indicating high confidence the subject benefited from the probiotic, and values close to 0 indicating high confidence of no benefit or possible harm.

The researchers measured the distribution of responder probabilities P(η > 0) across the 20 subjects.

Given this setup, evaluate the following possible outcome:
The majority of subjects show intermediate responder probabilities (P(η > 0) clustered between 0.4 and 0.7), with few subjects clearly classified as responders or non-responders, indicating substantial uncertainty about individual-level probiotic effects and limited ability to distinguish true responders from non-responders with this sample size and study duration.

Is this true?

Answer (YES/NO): NO